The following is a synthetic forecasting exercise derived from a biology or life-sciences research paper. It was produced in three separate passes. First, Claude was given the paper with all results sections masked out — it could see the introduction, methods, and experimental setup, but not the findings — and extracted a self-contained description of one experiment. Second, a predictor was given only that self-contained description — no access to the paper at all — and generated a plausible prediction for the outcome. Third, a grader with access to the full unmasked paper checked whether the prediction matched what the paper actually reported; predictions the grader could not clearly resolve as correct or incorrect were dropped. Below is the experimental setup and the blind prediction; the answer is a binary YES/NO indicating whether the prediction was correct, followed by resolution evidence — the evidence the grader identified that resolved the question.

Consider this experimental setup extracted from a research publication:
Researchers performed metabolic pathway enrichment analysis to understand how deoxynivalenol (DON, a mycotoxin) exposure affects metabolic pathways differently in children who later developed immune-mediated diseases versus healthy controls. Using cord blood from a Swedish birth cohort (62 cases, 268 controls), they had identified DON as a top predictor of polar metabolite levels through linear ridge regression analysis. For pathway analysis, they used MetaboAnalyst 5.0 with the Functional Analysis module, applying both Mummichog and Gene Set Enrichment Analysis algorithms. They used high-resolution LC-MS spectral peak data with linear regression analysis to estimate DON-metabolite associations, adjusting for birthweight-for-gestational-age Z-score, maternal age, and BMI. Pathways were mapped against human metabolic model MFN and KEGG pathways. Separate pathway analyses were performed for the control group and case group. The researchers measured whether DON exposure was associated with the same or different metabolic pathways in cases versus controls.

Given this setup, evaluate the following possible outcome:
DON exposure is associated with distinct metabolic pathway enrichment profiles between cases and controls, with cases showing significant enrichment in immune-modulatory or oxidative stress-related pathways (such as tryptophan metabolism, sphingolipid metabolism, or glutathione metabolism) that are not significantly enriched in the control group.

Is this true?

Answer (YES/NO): YES